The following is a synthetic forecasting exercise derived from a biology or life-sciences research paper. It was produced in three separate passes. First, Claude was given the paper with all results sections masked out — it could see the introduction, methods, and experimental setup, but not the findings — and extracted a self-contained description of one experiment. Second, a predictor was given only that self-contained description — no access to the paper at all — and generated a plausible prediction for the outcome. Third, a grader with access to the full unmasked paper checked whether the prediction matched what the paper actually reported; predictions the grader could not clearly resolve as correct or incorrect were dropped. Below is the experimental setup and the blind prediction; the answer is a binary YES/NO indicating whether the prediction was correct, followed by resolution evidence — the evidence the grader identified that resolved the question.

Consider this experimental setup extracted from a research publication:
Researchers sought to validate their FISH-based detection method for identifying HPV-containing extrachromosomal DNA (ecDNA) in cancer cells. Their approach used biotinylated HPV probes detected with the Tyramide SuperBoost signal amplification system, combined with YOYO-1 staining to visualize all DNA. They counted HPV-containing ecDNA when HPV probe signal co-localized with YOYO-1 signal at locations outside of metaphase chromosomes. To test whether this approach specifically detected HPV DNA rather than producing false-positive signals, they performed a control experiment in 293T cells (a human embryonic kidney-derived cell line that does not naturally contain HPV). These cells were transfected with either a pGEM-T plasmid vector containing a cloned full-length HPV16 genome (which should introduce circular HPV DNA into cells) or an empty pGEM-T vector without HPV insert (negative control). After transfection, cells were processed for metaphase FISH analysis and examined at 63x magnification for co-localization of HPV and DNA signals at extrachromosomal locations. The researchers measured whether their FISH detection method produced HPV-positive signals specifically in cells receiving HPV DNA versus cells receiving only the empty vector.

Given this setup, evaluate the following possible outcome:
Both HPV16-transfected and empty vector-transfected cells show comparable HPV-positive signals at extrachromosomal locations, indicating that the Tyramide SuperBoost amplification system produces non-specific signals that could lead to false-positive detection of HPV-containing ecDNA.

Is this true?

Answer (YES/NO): NO